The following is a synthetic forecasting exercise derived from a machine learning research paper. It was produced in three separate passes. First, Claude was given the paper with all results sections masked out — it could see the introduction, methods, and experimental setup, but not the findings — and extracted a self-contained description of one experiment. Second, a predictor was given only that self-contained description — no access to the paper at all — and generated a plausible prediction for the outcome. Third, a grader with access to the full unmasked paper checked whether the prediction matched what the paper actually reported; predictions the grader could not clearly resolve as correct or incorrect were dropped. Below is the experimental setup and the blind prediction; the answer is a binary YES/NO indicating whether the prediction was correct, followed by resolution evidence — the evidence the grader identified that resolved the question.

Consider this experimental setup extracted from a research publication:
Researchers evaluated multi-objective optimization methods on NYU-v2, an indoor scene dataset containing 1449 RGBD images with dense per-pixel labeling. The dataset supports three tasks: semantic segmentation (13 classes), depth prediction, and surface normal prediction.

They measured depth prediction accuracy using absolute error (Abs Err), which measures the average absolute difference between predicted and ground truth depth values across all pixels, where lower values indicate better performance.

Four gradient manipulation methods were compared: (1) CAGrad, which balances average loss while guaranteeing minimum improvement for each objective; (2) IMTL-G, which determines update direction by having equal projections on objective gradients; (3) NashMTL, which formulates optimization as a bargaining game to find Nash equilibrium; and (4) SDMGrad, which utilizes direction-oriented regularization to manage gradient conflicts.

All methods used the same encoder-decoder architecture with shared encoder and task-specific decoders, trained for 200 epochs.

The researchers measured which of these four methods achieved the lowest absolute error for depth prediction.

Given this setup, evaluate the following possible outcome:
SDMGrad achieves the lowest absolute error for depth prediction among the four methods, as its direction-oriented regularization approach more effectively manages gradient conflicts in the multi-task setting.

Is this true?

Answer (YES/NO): YES